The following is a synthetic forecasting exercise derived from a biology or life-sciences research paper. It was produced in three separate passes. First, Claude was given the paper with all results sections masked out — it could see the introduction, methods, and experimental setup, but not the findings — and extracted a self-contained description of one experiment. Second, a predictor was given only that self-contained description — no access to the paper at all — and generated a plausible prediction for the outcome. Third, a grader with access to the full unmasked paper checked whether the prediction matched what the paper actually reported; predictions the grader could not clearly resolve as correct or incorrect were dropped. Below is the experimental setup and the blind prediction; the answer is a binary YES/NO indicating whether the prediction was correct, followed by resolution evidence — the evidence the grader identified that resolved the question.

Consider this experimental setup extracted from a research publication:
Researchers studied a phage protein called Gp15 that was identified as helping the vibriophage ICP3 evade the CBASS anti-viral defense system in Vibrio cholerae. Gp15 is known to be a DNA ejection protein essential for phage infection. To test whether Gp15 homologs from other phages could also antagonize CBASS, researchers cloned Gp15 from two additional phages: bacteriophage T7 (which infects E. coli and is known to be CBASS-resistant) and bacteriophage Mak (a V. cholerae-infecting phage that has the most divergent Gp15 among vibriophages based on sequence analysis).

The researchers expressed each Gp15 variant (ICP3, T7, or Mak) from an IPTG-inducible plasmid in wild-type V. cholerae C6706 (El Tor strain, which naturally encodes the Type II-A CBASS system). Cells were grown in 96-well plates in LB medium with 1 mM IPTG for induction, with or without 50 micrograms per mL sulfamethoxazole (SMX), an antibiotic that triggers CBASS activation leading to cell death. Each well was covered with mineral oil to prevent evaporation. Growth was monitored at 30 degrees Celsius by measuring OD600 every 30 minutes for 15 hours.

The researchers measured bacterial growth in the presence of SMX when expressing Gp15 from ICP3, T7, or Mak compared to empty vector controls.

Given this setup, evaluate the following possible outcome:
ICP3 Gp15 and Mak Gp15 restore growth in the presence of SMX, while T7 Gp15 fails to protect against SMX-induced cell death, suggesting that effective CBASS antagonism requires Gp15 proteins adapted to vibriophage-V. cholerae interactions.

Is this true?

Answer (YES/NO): NO